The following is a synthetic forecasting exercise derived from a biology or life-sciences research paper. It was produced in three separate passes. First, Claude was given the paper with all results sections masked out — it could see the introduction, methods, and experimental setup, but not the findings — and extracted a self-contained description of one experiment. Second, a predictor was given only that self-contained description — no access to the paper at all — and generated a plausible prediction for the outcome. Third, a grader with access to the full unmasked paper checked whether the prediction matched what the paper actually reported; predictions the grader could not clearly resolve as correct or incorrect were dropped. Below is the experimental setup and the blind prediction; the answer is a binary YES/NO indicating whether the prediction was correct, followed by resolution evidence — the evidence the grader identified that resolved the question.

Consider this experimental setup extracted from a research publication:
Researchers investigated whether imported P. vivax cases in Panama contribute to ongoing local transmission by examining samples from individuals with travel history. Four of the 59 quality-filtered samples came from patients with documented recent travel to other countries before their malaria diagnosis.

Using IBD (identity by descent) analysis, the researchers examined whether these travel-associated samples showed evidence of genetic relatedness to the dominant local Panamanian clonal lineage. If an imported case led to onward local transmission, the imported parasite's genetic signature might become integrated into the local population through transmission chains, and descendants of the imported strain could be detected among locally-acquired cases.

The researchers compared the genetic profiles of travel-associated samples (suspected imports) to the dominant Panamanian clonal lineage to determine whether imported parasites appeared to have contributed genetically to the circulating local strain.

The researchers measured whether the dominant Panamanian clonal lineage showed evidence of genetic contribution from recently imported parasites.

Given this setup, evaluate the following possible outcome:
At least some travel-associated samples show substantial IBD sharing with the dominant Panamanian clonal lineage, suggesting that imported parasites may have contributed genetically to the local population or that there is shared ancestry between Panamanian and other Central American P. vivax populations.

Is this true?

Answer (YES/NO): NO